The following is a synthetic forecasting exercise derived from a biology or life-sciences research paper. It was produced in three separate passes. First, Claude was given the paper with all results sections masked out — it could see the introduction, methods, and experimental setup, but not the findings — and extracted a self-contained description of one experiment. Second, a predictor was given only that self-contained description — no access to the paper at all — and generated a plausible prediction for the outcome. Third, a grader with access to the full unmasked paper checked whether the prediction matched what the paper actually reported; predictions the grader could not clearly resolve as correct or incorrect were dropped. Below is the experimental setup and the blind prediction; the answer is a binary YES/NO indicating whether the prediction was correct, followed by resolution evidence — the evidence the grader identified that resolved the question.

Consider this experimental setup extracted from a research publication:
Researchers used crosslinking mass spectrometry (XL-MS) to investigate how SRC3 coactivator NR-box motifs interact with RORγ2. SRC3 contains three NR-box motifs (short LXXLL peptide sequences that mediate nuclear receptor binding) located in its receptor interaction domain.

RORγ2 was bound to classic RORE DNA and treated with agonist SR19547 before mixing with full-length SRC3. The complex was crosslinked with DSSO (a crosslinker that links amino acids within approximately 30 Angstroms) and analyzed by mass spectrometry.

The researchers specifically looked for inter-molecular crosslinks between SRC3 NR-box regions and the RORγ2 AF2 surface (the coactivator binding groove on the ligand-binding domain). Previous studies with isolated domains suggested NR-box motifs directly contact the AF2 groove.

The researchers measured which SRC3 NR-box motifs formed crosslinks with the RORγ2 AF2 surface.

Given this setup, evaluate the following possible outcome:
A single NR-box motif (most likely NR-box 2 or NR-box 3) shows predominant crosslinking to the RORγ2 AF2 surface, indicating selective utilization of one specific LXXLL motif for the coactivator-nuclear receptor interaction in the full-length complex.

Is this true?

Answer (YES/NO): NO